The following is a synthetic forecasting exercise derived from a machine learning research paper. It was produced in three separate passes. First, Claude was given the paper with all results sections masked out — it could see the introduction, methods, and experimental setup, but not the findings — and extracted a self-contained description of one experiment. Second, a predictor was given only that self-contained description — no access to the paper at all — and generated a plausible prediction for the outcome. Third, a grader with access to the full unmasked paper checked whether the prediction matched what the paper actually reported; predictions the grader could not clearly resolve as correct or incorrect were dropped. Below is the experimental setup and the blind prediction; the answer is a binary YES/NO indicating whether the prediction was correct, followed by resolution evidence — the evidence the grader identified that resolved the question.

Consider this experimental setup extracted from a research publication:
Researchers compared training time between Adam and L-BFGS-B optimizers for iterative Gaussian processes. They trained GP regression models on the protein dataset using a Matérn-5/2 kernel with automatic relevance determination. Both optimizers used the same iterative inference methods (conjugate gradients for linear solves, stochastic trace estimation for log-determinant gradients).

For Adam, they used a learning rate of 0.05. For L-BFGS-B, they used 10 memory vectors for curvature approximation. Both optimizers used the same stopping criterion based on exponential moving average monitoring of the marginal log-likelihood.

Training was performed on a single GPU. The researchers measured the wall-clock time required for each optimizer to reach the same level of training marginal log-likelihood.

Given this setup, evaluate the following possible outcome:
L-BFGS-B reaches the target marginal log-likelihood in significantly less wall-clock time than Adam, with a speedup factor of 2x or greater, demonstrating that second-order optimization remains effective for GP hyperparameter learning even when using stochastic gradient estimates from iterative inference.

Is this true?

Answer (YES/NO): NO